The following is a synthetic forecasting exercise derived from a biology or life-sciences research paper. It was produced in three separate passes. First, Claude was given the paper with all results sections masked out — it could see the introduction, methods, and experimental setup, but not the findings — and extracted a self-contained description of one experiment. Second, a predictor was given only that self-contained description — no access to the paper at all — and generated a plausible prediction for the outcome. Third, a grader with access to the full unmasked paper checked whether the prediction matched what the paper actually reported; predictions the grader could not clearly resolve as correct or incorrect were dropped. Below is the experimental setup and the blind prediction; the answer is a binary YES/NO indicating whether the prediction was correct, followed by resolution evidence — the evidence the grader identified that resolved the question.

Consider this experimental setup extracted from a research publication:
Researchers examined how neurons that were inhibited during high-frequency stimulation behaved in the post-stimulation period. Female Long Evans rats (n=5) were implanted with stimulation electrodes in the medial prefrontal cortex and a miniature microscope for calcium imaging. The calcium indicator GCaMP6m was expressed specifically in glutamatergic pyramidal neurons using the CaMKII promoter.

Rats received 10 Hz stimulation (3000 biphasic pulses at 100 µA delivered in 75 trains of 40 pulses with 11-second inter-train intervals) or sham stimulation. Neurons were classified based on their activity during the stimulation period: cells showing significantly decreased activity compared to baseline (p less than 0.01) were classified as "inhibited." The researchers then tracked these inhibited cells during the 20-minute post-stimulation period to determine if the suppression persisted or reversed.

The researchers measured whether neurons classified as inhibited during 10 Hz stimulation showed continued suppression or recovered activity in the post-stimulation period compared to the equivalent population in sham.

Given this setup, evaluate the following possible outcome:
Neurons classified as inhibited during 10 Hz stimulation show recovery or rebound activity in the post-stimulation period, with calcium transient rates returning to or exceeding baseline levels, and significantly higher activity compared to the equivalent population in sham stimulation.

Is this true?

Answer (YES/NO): NO